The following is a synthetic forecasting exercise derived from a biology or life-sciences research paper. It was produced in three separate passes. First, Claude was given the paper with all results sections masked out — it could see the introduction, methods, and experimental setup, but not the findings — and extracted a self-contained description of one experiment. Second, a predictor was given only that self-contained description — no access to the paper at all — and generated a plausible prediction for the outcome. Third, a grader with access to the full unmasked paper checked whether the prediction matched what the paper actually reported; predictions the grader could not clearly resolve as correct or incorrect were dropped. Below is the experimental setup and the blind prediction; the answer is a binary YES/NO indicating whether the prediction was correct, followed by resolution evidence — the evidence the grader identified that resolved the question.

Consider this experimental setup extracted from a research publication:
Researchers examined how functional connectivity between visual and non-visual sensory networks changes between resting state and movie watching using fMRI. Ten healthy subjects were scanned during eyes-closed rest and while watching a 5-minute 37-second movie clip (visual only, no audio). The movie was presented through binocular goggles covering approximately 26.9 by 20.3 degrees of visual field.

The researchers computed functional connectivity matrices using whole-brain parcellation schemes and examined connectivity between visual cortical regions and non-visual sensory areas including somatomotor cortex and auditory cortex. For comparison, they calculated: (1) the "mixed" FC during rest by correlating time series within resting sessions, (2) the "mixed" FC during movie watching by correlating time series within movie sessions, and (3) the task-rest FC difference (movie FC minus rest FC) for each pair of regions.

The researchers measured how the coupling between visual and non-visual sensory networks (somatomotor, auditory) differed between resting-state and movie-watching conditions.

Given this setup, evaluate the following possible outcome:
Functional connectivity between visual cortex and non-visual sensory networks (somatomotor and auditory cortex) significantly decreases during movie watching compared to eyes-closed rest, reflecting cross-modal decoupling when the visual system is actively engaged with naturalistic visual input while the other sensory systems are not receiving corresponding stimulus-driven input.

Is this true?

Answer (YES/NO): YES